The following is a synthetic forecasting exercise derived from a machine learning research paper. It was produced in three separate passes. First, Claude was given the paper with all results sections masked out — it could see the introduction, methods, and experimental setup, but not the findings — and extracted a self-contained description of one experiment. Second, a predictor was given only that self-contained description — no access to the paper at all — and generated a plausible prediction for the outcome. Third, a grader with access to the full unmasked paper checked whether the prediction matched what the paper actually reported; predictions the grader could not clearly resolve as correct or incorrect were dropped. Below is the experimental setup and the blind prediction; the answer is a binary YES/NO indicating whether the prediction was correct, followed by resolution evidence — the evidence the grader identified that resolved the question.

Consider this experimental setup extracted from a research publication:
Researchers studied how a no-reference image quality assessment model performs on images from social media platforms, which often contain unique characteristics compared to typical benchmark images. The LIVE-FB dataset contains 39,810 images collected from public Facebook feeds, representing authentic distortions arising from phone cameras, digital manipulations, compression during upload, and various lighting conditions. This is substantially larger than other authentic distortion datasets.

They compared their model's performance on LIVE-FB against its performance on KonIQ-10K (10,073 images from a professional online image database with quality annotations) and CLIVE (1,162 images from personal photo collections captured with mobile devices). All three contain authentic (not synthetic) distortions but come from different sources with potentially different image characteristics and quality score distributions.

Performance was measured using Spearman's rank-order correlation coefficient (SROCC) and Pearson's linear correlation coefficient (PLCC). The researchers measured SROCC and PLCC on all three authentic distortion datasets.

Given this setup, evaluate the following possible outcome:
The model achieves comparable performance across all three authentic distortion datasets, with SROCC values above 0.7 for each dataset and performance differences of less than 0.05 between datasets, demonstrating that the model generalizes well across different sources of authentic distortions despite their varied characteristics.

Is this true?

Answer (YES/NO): NO